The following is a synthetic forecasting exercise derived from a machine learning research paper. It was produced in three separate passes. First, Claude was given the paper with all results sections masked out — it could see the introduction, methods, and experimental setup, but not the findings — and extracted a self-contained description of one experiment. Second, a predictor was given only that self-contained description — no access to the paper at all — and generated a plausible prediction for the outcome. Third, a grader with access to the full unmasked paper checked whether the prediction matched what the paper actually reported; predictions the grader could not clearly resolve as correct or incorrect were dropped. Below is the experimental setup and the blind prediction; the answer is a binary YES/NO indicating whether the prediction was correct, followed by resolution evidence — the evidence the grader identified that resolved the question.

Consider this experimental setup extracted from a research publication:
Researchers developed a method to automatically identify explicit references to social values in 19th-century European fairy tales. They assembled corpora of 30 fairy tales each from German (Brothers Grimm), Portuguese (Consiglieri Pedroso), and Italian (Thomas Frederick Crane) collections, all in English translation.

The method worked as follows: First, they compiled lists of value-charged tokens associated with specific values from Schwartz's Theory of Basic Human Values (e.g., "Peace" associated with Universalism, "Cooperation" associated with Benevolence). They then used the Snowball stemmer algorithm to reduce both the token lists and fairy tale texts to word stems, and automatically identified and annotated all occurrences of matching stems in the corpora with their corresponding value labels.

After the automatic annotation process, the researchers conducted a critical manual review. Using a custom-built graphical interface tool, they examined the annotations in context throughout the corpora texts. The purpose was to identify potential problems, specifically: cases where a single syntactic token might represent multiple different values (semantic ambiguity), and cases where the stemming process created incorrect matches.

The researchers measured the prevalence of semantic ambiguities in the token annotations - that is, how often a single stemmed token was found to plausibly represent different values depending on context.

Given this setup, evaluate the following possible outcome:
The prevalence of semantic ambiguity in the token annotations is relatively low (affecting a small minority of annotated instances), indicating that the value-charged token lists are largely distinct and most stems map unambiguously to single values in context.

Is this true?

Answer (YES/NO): YES